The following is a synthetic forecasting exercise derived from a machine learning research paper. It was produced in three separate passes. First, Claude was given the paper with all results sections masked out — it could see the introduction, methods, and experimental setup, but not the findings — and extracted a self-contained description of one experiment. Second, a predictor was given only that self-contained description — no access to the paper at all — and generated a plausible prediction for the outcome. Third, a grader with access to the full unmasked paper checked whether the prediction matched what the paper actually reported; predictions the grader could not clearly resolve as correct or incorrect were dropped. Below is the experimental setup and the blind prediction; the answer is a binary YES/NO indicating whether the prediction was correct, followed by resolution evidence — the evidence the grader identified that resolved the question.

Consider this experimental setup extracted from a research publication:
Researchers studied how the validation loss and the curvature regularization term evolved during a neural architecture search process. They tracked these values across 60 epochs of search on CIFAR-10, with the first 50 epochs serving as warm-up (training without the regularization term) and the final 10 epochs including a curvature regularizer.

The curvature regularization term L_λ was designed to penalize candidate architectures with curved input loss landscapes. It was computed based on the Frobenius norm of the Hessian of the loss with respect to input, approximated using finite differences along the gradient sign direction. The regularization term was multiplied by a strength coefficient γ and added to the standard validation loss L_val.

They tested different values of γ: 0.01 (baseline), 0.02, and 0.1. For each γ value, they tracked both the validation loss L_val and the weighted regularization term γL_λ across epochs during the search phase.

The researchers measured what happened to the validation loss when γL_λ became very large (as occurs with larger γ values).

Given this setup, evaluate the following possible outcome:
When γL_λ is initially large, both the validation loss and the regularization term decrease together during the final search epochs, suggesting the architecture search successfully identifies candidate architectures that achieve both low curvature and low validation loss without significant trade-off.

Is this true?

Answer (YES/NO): NO